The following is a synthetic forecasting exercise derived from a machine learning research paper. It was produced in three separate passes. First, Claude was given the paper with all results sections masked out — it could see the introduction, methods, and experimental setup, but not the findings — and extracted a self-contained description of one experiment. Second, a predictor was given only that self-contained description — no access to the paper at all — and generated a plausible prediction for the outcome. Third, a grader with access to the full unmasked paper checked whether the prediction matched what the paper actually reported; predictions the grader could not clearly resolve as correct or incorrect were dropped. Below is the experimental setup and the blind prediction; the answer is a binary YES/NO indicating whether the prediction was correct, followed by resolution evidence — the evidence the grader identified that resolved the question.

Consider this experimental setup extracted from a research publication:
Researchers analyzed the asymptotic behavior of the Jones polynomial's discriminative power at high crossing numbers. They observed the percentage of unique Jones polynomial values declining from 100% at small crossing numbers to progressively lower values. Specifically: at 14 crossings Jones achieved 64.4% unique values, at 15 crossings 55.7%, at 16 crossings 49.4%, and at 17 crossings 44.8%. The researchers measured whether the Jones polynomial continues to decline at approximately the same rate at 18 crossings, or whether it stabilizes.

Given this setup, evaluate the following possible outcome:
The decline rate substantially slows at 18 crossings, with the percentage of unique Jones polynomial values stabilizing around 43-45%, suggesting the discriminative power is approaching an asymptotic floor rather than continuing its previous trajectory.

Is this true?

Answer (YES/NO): NO